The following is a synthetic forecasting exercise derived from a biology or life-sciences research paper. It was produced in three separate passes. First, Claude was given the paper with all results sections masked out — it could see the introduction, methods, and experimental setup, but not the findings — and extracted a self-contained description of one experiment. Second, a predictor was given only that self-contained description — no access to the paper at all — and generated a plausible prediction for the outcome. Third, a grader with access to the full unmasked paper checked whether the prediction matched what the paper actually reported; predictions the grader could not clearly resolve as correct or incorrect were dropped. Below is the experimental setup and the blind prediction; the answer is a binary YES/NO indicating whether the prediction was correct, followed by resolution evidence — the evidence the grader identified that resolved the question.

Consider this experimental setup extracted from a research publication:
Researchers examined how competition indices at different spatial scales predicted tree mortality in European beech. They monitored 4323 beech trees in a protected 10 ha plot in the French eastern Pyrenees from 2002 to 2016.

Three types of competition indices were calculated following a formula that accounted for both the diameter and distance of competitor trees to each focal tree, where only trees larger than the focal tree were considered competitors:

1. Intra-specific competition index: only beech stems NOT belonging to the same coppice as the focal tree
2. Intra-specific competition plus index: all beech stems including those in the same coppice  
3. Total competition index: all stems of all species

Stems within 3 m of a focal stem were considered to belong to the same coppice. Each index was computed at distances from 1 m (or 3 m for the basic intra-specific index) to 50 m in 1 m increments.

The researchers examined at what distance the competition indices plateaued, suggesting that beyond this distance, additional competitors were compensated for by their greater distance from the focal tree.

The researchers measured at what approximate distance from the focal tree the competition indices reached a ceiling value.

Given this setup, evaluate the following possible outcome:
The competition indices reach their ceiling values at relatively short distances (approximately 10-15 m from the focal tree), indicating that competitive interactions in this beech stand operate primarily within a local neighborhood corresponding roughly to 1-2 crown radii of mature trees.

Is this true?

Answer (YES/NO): YES